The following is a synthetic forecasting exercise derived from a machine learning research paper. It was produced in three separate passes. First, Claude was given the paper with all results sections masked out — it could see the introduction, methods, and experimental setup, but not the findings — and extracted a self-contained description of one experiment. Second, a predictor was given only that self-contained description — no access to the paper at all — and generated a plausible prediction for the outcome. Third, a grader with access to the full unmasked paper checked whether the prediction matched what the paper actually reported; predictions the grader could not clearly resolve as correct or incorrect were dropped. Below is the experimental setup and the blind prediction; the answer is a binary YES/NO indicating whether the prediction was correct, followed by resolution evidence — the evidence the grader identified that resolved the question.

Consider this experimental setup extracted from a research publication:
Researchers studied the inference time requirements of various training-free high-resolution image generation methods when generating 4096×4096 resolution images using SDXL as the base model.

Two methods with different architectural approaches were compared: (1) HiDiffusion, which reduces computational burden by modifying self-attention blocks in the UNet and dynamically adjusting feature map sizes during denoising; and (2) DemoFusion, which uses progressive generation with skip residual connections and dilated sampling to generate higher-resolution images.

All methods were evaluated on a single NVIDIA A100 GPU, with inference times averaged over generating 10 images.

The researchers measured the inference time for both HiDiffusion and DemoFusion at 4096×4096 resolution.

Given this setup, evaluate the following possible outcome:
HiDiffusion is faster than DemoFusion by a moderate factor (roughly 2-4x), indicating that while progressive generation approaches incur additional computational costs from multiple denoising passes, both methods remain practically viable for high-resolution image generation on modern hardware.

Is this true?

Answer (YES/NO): NO